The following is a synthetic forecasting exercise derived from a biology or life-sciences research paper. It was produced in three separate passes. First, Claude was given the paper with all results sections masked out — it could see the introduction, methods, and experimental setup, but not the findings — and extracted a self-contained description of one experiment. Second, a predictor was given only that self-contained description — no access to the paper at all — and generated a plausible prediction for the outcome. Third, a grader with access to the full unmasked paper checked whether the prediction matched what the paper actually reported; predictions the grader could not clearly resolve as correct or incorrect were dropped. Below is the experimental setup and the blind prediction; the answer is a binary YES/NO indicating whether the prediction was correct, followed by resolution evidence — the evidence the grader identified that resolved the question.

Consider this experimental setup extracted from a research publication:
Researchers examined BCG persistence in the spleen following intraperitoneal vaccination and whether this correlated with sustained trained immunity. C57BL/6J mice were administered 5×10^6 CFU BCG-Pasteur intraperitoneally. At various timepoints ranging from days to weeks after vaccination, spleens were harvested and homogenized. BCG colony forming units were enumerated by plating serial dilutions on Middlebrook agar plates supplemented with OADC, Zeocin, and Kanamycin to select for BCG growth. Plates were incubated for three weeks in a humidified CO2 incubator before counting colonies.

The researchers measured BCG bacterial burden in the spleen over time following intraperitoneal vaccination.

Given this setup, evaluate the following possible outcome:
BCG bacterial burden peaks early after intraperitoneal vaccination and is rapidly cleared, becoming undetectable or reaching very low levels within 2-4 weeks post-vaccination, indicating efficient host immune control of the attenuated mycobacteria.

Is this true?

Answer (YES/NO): NO